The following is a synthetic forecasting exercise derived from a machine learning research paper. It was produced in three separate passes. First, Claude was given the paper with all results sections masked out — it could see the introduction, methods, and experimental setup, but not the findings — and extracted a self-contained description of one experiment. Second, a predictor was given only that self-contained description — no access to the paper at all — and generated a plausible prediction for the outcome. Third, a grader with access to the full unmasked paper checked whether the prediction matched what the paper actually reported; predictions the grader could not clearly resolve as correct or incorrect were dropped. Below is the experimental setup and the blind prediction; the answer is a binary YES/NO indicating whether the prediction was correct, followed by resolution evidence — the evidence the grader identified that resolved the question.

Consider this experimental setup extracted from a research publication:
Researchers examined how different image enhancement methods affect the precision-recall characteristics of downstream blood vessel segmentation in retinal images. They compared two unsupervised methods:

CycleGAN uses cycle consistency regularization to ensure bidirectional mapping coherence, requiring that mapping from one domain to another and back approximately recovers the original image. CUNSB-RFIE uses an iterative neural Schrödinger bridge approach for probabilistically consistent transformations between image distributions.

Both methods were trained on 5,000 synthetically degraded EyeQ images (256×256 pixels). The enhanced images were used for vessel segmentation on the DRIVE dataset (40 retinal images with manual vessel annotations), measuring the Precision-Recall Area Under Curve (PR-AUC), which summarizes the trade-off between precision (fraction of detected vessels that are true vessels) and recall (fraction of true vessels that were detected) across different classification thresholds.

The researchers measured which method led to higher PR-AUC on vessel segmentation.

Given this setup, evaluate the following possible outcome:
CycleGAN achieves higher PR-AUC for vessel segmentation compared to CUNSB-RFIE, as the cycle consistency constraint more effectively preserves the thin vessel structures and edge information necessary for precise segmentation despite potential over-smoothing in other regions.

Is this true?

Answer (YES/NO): NO